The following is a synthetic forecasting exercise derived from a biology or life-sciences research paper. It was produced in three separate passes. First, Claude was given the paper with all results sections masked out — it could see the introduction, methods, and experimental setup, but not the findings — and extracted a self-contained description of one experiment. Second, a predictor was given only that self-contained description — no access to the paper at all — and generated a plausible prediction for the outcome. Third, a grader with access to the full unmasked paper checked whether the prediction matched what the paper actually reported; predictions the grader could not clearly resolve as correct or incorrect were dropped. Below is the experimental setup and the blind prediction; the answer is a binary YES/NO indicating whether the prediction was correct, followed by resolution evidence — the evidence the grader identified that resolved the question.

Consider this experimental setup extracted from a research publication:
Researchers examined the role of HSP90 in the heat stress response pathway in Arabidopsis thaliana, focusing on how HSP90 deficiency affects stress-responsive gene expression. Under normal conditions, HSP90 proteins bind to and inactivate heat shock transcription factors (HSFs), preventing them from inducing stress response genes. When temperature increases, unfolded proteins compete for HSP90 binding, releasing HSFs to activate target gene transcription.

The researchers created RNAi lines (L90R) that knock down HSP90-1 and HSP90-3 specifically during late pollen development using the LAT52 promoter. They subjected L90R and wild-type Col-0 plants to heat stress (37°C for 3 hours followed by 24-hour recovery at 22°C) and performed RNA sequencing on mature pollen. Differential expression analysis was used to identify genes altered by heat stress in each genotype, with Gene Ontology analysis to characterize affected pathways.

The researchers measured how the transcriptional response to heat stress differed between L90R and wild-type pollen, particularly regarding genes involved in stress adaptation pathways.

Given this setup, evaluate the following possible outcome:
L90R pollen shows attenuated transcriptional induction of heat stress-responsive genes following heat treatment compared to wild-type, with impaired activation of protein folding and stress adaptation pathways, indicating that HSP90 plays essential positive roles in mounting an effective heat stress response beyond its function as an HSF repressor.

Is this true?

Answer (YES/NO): YES